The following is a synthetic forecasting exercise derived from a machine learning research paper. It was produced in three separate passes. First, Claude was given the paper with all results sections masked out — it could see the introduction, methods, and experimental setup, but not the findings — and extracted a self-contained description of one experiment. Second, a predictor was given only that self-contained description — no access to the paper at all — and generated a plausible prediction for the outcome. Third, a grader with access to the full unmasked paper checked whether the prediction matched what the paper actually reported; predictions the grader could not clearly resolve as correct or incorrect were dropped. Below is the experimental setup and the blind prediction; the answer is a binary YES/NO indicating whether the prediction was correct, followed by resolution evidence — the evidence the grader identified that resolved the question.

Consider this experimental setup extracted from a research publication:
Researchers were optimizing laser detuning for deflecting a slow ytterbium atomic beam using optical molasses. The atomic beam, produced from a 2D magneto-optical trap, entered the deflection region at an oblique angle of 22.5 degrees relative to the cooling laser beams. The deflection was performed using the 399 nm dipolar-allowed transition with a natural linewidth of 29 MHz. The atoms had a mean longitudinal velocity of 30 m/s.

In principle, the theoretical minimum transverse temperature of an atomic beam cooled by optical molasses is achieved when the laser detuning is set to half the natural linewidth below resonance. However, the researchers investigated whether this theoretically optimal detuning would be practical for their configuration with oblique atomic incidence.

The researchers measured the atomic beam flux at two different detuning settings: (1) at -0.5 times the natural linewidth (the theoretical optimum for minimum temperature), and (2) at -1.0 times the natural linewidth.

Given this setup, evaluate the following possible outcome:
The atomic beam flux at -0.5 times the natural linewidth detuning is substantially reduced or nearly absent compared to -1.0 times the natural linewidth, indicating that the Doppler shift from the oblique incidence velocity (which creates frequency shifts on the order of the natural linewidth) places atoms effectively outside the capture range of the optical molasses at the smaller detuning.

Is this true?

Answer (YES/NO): YES